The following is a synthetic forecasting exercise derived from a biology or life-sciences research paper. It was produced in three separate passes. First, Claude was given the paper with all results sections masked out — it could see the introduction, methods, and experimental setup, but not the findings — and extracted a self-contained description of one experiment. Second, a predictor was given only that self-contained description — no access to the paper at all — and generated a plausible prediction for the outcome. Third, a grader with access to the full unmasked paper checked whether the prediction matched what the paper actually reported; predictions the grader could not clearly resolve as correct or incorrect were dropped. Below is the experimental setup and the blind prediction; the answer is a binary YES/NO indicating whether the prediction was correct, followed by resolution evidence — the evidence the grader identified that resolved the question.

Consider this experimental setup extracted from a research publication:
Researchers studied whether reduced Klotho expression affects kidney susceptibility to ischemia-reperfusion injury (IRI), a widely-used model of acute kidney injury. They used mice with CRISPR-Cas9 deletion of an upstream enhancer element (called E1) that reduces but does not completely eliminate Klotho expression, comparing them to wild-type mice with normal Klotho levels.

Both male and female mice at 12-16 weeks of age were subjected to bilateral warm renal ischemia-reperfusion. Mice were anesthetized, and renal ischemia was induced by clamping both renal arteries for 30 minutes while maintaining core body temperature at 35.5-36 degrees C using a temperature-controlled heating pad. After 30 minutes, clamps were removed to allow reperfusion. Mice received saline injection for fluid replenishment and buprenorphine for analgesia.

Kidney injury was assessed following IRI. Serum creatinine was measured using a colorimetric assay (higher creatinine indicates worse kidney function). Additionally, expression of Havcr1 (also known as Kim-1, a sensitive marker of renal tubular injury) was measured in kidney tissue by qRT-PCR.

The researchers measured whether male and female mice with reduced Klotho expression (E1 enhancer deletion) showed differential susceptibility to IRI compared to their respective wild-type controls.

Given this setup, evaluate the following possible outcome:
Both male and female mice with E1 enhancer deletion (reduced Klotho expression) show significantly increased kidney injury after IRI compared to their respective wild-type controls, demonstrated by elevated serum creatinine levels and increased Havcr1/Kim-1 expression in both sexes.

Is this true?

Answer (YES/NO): NO